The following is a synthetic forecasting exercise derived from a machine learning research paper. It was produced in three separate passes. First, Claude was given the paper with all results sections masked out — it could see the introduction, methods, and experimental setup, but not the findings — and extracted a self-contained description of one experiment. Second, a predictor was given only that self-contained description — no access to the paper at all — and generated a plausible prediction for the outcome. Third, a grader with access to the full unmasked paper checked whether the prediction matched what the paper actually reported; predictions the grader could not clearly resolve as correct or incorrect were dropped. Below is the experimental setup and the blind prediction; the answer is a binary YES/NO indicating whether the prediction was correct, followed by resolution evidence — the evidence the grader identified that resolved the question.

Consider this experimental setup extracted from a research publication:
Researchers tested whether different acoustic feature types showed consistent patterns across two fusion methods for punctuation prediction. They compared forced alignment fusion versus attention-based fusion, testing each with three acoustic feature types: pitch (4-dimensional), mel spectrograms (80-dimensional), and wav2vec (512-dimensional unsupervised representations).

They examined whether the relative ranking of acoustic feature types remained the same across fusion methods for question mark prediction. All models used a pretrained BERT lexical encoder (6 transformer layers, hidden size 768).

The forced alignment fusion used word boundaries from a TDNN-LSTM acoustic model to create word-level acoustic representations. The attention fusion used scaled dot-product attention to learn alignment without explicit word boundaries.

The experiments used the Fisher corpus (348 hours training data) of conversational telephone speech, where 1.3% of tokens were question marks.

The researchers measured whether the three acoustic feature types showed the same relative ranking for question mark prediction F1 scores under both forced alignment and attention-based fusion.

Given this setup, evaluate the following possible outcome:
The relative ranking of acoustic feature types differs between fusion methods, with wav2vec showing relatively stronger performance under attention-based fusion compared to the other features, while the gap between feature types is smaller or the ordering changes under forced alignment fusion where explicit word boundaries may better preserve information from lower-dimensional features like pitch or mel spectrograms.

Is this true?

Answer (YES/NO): NO